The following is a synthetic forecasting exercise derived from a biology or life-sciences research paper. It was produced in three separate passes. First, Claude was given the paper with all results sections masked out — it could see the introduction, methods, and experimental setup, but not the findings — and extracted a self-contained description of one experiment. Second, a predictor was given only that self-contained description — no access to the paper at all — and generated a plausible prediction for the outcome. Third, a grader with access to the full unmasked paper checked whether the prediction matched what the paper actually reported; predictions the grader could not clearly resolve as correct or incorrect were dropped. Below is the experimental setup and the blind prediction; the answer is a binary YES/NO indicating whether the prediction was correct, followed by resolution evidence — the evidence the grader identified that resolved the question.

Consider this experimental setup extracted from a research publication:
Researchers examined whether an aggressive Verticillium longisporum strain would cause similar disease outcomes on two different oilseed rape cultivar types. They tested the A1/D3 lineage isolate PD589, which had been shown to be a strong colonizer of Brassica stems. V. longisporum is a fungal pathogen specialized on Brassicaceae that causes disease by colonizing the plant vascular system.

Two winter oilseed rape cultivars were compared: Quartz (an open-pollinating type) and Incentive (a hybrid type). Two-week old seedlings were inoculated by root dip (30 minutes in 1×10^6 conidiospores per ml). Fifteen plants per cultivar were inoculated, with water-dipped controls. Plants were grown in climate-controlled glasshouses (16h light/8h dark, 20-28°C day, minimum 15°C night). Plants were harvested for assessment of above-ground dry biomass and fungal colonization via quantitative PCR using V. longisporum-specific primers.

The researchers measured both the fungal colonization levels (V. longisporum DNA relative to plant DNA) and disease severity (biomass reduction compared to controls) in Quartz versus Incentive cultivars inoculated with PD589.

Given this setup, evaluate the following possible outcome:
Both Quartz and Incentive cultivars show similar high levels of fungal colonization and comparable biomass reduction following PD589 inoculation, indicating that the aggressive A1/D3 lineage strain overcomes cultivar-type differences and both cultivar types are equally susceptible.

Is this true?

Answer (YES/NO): NO